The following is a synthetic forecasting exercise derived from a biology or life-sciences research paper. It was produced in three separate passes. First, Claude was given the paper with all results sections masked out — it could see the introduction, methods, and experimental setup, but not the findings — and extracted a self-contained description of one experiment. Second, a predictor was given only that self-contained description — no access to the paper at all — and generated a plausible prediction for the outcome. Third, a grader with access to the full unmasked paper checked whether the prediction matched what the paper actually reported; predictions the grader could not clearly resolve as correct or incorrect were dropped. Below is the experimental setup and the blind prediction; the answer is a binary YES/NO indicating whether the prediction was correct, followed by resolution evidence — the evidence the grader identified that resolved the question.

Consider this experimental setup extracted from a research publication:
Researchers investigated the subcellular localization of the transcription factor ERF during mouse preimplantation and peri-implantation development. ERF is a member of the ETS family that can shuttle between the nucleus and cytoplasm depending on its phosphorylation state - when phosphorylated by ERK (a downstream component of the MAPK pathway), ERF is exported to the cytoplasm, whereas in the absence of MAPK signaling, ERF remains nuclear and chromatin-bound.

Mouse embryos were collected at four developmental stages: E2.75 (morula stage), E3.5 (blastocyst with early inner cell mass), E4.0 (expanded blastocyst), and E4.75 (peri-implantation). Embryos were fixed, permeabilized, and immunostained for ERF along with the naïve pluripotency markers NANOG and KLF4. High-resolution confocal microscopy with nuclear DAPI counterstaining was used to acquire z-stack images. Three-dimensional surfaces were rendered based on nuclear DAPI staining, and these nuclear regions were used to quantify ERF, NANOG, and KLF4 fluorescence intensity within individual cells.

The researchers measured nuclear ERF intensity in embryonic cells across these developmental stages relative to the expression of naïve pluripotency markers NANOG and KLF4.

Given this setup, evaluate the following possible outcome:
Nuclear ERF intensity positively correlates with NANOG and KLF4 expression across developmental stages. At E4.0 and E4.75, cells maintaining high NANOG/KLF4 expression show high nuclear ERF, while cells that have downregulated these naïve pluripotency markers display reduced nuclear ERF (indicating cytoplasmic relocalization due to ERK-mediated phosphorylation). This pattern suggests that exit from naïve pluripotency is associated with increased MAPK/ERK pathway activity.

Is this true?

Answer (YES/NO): YES